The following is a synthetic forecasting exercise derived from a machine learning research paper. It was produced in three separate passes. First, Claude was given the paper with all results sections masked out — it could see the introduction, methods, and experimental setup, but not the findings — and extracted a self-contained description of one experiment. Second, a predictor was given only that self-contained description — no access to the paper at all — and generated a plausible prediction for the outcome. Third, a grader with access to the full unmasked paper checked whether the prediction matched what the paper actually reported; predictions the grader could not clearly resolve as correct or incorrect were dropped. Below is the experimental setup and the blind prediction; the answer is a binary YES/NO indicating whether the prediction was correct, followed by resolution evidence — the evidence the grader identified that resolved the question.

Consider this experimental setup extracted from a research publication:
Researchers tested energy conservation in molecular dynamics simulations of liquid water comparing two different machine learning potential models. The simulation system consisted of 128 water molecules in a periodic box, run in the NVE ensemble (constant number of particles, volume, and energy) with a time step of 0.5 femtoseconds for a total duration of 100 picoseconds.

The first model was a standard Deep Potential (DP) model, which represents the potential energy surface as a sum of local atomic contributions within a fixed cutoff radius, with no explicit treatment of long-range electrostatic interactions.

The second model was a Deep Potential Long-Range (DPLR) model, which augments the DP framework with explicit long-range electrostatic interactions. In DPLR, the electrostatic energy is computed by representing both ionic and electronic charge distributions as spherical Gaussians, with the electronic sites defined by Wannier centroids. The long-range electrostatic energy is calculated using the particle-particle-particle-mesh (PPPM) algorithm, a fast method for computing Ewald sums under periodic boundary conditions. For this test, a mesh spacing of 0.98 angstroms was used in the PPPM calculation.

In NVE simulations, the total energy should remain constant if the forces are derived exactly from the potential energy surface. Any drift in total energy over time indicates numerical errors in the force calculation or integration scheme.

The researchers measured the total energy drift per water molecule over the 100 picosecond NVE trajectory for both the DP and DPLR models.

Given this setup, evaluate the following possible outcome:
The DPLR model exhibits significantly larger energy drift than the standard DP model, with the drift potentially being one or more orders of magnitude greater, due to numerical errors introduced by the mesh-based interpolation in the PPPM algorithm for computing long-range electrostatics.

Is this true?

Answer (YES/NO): YES